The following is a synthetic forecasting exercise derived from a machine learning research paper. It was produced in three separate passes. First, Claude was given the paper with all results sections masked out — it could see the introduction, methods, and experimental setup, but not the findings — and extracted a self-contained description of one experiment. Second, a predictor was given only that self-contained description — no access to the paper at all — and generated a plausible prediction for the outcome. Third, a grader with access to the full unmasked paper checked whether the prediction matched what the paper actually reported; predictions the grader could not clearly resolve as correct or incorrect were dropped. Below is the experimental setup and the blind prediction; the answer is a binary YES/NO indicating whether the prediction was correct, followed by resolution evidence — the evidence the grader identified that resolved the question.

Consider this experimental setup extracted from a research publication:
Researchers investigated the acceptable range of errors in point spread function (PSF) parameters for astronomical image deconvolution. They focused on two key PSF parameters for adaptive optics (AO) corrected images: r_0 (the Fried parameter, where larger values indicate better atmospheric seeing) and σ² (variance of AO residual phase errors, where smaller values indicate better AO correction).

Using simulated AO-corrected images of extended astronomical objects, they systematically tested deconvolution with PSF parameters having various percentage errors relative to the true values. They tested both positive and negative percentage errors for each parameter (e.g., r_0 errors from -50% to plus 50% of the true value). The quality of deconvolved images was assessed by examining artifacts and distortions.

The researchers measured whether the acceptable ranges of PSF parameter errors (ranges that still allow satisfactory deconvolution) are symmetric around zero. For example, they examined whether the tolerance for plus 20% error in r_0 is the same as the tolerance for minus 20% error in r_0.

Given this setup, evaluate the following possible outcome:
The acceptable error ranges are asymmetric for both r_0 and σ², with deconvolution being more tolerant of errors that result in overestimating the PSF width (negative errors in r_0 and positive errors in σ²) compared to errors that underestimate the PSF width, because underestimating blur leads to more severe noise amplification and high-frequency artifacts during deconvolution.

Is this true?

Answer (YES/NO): NO